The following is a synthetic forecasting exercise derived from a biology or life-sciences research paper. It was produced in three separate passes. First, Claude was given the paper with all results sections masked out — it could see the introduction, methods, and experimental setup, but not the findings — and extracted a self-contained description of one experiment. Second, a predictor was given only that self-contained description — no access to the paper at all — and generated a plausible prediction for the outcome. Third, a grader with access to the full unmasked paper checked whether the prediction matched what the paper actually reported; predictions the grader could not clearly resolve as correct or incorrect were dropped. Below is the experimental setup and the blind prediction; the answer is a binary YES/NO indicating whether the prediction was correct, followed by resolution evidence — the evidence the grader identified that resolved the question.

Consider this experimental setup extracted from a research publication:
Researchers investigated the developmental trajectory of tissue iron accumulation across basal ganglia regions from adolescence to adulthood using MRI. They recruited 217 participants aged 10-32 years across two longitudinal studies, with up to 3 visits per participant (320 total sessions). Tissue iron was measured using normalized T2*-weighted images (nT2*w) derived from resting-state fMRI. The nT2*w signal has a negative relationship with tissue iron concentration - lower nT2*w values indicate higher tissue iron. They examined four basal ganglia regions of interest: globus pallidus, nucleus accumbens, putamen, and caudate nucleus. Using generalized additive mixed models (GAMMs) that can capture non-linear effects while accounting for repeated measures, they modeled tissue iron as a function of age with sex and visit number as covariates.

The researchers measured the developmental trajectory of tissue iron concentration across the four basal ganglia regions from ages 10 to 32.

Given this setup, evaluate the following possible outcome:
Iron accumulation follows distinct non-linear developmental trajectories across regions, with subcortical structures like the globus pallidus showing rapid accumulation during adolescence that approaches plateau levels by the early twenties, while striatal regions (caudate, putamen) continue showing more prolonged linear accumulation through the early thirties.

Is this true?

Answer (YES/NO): NO